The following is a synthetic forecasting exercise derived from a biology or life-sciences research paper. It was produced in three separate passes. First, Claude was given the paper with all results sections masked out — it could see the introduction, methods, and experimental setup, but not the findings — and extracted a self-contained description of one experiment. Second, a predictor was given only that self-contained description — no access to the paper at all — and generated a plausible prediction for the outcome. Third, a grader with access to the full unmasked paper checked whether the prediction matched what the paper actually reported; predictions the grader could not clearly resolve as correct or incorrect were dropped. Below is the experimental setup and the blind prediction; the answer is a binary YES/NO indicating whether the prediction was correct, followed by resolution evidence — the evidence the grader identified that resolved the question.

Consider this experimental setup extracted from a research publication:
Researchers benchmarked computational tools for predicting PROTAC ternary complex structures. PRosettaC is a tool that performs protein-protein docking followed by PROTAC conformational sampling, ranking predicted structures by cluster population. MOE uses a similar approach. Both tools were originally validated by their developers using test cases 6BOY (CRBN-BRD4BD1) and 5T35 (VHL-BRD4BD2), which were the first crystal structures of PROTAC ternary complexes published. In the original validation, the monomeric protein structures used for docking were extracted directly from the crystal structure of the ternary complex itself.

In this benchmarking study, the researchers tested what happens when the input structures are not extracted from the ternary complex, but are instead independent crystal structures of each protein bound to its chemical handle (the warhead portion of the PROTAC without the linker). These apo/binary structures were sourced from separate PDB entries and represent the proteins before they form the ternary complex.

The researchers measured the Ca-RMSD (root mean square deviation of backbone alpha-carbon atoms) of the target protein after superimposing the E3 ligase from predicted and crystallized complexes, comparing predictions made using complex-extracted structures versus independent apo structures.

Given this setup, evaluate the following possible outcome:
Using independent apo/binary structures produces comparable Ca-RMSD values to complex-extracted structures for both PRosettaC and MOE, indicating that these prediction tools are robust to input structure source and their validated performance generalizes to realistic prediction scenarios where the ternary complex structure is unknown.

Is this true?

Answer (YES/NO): NO